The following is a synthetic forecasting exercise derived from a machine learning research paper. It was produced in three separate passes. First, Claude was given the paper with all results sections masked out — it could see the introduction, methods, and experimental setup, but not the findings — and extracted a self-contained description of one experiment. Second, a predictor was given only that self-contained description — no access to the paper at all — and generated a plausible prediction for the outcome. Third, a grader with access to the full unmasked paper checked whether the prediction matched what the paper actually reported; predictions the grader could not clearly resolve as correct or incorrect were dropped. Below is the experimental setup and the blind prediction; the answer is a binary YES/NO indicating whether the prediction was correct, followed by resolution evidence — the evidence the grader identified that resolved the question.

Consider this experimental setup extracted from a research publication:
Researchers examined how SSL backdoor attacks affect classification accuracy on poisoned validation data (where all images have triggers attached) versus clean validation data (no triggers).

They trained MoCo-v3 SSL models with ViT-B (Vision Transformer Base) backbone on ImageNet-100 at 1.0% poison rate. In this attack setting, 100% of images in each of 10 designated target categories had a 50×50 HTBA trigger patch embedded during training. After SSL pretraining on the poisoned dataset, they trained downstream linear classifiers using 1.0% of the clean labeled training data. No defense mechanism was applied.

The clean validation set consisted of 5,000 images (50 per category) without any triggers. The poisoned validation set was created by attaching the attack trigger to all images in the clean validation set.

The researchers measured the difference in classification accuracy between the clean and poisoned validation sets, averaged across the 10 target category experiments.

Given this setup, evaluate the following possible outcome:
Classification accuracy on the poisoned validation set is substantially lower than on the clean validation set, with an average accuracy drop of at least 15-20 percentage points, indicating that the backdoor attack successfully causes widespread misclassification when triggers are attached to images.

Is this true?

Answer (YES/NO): YES